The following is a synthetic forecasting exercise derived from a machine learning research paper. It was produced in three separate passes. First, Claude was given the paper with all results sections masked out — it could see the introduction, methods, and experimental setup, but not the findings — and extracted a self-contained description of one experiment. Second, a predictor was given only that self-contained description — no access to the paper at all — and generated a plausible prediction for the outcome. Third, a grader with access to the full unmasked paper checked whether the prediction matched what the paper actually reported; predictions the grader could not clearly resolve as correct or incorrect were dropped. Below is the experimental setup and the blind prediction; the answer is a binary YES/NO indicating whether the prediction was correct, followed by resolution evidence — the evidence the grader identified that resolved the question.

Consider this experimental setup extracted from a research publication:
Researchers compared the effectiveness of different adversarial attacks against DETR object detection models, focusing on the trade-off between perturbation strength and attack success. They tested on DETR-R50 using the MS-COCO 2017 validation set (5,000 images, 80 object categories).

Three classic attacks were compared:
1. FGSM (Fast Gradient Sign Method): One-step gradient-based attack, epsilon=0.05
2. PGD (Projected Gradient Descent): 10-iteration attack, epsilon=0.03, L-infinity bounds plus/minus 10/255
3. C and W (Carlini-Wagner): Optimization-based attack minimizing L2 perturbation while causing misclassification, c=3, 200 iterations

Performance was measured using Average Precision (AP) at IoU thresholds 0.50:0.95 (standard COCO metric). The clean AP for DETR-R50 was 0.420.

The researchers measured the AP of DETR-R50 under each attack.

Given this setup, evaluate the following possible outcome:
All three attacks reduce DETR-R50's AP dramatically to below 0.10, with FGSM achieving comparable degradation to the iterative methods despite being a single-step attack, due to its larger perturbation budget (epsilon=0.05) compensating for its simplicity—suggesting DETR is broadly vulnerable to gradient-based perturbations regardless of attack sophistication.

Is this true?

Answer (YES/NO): NO